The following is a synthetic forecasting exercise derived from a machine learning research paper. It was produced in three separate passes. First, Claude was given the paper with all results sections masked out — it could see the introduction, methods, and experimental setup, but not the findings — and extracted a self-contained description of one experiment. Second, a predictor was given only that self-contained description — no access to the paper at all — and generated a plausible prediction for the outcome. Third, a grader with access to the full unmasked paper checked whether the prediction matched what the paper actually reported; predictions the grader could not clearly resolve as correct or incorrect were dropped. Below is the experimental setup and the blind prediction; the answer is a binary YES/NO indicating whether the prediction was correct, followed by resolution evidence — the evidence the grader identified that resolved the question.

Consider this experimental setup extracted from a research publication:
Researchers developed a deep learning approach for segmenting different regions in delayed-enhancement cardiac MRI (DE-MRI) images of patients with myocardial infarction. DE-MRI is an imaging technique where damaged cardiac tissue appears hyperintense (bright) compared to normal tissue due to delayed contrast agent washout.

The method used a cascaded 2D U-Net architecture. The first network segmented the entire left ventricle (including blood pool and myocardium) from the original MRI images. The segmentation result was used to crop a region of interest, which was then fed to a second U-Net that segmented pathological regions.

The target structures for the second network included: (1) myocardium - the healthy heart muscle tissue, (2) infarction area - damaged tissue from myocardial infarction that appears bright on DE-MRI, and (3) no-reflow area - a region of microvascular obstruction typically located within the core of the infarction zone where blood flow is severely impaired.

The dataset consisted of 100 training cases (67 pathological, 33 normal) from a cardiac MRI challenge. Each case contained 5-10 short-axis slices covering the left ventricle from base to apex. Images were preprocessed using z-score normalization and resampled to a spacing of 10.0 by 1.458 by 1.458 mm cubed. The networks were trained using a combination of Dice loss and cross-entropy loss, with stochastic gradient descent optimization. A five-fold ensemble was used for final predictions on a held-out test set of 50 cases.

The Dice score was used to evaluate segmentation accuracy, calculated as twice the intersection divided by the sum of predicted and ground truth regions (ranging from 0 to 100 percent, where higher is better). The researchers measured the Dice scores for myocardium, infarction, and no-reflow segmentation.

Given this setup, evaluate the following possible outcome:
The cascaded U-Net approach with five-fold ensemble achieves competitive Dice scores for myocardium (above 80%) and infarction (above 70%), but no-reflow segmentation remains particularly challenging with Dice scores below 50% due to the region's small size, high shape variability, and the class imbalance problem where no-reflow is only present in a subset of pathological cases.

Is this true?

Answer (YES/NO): NO